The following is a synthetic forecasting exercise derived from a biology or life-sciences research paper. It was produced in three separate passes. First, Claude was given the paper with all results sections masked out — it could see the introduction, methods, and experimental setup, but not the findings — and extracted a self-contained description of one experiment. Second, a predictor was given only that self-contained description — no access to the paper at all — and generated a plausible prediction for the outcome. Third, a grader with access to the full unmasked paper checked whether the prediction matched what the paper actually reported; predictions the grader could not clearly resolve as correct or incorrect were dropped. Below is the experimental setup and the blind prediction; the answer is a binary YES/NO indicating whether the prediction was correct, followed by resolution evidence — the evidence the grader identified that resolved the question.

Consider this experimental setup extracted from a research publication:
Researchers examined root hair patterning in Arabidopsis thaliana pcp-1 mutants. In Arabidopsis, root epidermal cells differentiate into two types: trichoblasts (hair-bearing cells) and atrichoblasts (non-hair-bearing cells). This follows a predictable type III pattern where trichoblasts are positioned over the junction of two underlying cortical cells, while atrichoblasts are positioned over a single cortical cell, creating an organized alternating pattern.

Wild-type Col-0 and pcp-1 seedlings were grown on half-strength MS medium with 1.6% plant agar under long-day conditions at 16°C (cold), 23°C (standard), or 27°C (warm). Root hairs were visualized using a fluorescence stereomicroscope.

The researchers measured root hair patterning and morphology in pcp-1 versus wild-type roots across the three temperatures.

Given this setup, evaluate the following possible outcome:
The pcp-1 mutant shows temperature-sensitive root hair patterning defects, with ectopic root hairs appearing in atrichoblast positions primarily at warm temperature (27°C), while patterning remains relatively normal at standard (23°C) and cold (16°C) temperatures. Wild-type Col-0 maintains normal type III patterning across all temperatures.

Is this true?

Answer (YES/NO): NO